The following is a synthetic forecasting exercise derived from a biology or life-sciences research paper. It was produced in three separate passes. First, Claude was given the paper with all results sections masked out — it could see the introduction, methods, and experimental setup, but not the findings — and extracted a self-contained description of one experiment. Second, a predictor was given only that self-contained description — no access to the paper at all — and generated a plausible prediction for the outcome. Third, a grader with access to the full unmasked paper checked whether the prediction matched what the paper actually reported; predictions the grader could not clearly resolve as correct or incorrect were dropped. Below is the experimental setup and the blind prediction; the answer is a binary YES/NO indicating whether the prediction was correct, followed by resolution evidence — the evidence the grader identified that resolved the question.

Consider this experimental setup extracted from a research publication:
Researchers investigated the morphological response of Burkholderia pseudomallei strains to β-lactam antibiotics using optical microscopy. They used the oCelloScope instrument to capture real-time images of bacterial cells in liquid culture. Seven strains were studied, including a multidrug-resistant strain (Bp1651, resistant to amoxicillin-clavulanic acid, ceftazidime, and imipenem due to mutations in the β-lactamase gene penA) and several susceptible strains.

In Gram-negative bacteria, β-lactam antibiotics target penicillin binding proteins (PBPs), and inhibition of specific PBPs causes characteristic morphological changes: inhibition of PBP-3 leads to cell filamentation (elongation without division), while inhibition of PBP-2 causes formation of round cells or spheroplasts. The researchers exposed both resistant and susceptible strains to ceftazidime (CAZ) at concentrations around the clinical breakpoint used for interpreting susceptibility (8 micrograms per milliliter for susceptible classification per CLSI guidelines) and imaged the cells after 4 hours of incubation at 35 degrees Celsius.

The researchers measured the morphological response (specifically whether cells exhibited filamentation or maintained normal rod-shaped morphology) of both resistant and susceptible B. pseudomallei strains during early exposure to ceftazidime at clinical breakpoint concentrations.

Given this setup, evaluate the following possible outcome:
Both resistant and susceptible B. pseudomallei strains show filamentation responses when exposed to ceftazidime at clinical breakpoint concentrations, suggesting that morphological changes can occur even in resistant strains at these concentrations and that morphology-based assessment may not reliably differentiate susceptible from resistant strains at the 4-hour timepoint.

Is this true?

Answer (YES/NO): YES